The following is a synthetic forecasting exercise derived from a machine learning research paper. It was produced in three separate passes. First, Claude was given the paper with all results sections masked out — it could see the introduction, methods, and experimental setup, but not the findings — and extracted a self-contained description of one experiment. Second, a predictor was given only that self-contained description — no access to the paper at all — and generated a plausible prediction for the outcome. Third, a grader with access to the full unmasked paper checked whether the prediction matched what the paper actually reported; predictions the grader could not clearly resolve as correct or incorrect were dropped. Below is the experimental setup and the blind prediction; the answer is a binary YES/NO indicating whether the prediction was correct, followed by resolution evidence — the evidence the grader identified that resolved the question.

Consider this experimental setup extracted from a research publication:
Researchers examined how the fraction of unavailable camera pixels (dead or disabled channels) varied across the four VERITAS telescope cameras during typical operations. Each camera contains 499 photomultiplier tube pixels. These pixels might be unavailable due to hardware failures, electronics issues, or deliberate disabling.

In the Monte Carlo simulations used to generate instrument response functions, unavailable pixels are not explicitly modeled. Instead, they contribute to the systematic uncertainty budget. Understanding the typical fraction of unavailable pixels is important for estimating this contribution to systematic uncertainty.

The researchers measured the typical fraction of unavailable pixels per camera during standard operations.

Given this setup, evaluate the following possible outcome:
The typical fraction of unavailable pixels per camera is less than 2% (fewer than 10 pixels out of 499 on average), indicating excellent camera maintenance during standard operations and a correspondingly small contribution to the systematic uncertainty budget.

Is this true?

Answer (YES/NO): NO